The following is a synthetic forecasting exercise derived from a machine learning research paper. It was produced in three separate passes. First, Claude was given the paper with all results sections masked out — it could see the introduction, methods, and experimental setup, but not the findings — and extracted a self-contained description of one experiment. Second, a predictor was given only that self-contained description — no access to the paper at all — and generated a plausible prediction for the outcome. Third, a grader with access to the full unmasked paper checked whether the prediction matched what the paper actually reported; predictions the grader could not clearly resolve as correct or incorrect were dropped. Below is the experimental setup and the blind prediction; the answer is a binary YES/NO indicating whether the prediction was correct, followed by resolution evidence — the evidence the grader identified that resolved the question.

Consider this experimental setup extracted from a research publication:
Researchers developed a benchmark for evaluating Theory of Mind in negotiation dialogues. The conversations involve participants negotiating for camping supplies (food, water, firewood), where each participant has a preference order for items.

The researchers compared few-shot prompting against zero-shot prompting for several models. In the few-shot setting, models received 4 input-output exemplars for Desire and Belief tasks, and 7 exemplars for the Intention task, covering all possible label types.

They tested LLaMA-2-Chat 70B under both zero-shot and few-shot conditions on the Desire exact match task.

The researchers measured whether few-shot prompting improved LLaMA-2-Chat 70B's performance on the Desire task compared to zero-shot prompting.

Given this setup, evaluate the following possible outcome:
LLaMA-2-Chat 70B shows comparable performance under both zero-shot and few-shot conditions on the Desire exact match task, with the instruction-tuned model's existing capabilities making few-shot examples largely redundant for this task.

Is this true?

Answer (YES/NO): NO